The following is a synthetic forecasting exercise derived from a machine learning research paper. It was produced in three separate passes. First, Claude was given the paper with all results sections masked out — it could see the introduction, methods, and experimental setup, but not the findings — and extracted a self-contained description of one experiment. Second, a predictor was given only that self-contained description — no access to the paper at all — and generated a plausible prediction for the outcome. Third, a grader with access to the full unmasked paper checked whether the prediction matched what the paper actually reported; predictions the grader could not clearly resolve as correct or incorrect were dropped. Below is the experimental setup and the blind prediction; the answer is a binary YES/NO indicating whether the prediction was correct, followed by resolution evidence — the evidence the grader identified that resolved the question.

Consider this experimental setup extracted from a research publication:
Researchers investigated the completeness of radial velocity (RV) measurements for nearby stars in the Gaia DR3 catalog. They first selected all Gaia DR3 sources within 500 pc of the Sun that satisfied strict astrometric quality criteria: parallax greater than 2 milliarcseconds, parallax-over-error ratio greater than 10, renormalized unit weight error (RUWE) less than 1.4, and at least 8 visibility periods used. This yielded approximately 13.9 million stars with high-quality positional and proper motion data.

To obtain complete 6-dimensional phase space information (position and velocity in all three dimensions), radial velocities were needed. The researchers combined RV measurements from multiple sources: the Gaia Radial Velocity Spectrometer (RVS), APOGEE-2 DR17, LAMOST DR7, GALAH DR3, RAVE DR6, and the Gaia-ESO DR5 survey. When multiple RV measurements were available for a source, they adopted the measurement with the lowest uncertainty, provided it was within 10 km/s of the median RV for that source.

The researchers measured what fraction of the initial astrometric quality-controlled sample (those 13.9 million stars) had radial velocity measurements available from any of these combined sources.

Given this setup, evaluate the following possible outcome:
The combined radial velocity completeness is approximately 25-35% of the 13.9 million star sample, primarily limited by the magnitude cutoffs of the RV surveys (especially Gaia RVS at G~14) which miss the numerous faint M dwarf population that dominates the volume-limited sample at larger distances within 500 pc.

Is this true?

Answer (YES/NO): YES